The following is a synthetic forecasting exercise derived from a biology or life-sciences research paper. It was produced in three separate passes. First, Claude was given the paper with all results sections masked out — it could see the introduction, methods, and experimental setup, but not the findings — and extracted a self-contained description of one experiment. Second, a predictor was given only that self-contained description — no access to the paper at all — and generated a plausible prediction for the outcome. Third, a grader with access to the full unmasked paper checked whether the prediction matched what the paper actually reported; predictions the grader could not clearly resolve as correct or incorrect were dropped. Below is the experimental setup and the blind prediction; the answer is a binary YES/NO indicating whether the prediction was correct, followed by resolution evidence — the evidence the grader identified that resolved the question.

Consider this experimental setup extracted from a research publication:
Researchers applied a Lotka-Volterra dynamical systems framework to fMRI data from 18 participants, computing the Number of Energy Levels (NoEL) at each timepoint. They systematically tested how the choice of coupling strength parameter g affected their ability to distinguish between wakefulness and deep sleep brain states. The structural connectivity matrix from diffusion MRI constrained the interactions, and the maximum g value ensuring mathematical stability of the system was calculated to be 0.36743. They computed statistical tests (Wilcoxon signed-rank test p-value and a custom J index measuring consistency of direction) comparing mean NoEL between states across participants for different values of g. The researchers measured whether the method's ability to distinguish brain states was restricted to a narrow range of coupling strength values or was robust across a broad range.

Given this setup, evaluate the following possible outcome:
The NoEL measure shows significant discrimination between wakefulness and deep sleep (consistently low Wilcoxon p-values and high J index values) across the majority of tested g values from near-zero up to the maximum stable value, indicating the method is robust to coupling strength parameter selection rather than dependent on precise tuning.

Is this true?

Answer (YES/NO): NO